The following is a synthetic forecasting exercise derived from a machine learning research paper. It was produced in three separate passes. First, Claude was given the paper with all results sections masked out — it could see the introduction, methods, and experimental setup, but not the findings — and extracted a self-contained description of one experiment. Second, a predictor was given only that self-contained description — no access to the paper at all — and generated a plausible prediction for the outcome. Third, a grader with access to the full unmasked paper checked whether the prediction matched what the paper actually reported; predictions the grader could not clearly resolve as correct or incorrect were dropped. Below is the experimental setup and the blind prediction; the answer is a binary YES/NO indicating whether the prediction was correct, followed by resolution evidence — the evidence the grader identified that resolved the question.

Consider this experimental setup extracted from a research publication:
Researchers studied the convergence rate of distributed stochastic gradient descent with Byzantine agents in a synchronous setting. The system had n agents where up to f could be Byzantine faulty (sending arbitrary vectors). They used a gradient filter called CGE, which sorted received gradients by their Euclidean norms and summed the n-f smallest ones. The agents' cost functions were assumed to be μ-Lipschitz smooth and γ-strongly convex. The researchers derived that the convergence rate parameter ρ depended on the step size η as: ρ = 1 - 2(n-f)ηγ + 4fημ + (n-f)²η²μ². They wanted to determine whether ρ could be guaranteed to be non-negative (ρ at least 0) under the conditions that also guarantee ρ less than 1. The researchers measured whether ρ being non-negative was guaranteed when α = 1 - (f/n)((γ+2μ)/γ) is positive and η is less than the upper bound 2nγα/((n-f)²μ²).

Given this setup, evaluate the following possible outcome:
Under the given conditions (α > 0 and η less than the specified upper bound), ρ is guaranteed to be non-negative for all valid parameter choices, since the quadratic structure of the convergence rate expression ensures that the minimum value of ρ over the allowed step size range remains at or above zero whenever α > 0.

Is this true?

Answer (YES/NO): YES